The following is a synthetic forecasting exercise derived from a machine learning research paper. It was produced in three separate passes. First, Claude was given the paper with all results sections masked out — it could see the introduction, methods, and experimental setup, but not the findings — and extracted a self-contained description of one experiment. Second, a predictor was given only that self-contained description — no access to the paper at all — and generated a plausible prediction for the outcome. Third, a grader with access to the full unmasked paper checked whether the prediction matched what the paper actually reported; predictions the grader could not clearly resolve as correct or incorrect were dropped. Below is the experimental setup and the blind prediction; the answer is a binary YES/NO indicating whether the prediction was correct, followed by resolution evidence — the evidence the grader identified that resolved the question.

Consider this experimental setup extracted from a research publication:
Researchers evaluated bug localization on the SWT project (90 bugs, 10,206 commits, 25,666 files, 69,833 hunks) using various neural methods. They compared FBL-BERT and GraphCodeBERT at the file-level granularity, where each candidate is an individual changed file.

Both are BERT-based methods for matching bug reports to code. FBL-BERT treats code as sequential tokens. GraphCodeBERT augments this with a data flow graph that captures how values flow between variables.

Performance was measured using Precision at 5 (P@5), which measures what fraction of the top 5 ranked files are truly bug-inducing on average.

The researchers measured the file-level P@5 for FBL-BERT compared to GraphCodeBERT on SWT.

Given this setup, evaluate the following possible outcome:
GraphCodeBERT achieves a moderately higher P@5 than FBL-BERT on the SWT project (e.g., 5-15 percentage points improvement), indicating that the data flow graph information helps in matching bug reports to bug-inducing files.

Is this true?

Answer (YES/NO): NO